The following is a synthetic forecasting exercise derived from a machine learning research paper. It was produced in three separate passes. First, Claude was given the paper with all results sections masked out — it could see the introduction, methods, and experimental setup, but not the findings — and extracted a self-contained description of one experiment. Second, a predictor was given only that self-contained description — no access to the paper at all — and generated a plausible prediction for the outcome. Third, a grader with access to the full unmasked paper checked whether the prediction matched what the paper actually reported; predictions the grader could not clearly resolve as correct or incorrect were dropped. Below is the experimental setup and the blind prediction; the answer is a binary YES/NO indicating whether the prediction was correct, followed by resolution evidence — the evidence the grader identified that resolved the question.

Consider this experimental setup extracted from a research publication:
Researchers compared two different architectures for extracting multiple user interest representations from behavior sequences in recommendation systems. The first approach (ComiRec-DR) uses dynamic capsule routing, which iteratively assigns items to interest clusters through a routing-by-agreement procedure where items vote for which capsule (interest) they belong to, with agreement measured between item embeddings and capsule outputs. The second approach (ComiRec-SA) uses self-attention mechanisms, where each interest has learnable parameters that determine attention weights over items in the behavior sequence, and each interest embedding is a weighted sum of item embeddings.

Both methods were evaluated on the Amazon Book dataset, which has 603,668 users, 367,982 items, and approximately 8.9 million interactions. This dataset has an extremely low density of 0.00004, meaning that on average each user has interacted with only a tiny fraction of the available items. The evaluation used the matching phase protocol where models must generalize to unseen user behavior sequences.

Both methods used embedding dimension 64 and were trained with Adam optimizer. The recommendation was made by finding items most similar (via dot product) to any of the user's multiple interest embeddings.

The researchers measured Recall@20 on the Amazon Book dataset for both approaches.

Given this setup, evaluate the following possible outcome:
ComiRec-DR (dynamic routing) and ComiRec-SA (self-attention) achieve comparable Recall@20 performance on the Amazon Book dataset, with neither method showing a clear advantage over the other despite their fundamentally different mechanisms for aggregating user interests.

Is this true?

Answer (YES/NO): NO